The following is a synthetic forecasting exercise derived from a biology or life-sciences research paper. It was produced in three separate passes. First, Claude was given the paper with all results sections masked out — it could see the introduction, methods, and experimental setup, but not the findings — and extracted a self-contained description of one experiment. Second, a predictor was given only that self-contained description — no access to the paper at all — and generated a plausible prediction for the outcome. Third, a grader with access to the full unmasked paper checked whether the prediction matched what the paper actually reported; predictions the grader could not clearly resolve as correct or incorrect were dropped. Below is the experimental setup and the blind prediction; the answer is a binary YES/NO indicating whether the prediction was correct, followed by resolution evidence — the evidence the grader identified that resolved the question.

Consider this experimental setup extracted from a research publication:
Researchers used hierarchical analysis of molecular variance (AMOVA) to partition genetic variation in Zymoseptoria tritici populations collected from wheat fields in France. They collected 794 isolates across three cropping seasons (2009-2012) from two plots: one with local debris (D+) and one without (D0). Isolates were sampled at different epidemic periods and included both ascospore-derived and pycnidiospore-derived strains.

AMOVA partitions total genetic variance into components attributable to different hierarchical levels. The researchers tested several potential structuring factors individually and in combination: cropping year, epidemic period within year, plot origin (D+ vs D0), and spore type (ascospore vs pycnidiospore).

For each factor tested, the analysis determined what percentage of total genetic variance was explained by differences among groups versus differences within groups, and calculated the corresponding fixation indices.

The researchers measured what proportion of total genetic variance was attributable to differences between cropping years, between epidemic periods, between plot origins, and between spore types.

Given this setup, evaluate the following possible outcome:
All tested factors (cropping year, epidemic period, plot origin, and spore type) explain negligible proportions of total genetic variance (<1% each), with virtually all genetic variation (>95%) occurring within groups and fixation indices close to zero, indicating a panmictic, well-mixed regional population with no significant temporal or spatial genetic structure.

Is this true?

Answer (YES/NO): NO